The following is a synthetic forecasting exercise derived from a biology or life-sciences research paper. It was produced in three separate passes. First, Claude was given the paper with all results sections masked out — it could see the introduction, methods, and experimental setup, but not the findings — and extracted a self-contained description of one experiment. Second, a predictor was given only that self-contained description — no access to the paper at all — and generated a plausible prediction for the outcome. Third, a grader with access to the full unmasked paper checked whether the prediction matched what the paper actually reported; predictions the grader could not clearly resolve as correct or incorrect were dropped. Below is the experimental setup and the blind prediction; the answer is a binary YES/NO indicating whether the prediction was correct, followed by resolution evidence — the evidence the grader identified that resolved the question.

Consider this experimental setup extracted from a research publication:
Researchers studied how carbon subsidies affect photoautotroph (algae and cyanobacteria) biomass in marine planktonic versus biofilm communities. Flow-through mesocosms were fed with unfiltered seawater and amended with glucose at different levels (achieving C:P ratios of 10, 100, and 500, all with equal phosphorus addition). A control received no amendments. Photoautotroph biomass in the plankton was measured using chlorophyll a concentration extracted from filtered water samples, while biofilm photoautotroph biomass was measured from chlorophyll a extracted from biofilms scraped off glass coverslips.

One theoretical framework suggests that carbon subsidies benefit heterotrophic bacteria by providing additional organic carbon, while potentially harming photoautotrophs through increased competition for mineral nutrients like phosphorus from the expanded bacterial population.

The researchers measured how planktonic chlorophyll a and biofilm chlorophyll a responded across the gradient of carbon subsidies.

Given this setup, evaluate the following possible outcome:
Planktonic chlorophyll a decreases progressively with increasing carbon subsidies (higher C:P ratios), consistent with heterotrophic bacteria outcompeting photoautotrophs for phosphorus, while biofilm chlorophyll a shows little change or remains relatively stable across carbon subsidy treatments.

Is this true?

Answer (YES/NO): YES